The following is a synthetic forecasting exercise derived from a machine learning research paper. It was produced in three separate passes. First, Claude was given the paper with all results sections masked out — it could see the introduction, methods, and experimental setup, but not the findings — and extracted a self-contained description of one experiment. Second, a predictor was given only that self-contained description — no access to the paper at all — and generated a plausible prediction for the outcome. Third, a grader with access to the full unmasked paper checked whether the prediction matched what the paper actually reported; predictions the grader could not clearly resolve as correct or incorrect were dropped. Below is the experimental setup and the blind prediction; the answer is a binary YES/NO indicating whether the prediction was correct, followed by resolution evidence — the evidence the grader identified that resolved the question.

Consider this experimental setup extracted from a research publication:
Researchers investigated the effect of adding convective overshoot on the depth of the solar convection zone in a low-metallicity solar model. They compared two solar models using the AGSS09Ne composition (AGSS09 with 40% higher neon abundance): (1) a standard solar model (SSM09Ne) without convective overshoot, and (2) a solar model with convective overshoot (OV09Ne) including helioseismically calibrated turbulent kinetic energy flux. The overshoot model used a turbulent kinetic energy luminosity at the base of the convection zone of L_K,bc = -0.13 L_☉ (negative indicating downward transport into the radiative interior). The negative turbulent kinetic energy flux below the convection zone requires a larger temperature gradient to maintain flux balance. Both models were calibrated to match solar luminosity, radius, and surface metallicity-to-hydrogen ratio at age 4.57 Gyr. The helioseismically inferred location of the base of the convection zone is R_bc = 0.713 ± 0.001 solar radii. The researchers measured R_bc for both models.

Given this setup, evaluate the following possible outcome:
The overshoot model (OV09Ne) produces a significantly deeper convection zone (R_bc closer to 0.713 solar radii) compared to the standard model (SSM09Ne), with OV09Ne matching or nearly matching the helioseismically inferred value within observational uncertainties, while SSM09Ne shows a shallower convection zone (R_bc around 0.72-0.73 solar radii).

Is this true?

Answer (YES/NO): NO